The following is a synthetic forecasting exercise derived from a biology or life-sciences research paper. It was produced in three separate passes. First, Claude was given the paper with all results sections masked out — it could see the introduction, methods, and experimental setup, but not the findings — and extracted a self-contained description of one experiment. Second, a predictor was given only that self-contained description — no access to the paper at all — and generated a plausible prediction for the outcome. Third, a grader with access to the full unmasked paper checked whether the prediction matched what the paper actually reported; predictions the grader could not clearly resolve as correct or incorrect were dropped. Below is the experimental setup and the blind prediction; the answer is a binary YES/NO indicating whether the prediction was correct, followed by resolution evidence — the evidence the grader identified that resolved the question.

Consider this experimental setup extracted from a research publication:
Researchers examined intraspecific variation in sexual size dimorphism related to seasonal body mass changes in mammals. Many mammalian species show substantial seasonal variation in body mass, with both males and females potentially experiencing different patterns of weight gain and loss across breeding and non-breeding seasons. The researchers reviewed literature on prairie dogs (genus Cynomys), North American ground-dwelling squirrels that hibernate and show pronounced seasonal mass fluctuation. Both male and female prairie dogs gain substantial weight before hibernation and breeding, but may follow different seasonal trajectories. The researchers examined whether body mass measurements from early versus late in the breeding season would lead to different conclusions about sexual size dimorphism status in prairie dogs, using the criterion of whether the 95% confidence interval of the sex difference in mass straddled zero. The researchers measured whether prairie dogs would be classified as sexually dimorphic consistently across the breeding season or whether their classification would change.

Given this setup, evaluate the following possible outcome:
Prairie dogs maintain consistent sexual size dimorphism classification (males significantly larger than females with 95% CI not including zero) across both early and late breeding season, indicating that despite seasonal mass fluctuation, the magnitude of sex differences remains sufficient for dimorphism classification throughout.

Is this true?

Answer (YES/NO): NO